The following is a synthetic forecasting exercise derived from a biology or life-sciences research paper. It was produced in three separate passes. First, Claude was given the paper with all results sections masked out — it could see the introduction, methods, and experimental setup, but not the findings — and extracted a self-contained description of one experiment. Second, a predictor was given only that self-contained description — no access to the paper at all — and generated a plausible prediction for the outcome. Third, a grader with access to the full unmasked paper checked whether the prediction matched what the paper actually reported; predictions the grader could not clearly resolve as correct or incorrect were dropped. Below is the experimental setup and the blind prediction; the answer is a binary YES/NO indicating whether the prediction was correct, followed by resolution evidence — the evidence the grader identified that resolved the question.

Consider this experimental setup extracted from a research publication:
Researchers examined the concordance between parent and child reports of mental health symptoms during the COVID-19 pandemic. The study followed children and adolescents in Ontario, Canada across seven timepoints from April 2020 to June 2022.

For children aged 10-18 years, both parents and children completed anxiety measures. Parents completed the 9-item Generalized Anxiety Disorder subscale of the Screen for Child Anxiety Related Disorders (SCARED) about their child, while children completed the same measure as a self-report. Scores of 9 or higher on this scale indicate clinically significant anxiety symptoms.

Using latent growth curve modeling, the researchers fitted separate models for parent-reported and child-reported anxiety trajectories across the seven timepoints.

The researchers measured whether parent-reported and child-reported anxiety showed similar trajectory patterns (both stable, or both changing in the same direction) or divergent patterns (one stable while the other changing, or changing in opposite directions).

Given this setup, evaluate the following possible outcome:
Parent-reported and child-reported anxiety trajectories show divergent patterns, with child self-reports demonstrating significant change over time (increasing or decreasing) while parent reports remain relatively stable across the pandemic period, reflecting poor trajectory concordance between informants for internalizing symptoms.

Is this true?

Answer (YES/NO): NO